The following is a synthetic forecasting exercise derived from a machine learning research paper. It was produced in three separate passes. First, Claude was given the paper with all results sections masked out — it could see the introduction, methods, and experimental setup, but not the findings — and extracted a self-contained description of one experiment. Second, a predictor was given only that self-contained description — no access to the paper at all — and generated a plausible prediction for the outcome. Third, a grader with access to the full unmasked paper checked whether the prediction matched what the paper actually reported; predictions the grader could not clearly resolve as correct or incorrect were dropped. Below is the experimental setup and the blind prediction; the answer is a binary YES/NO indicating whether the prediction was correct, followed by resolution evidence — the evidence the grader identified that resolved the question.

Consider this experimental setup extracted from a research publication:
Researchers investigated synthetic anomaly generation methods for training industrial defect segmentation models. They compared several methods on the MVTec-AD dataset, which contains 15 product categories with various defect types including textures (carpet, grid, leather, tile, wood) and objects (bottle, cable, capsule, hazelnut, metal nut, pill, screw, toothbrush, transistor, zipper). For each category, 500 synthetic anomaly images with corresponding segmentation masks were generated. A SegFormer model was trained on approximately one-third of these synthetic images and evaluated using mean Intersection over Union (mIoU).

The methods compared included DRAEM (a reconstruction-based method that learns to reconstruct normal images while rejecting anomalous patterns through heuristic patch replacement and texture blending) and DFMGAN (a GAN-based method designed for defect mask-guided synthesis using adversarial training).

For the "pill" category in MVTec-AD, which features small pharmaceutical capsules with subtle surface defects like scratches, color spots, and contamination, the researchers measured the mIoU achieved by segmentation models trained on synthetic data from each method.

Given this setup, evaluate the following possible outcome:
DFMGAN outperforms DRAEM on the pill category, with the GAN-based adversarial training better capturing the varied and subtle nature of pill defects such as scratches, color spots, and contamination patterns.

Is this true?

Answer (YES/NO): YES